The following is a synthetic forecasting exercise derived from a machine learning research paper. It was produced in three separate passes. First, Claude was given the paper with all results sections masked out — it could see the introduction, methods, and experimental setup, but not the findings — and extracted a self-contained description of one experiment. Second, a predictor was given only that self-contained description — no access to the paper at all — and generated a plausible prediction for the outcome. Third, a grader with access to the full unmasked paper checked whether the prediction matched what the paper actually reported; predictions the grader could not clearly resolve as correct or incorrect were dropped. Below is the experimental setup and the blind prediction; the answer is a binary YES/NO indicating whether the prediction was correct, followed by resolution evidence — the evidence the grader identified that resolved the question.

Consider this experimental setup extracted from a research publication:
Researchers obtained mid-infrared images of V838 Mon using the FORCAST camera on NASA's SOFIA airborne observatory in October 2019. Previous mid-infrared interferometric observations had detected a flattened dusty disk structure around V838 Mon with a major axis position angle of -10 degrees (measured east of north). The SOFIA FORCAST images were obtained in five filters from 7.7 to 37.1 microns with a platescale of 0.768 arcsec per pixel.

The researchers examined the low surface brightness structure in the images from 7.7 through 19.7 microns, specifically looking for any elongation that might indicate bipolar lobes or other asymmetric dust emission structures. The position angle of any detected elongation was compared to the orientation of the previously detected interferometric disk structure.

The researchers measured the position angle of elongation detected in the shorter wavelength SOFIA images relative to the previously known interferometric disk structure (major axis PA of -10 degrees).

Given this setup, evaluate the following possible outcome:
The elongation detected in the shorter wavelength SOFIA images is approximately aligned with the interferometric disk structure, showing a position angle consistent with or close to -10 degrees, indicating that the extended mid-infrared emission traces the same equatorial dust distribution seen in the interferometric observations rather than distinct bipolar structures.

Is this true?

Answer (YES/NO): NO